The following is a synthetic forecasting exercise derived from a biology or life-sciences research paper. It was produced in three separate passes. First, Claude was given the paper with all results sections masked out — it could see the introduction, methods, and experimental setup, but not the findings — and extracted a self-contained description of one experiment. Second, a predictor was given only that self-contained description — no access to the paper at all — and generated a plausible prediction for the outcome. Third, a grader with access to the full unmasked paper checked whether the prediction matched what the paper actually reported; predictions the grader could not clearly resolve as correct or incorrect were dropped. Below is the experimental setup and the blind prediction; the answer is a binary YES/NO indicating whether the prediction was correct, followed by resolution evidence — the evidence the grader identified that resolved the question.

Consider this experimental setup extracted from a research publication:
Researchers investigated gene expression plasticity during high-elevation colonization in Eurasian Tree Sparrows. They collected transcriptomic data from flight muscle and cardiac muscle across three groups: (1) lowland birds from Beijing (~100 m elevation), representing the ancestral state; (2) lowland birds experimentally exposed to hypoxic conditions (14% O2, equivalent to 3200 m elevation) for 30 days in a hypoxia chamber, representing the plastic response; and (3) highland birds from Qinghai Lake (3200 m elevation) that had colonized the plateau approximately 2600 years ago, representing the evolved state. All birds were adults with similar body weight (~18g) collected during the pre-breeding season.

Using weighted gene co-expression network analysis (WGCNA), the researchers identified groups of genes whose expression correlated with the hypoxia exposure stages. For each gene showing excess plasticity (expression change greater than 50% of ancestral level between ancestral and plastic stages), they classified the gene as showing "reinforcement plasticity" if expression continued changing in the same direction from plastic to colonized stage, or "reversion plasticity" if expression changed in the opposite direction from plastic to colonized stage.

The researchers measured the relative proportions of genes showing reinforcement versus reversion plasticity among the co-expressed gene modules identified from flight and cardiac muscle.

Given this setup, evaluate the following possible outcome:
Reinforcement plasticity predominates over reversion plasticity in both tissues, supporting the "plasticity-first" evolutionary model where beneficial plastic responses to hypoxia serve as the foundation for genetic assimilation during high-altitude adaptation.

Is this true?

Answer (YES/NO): NO